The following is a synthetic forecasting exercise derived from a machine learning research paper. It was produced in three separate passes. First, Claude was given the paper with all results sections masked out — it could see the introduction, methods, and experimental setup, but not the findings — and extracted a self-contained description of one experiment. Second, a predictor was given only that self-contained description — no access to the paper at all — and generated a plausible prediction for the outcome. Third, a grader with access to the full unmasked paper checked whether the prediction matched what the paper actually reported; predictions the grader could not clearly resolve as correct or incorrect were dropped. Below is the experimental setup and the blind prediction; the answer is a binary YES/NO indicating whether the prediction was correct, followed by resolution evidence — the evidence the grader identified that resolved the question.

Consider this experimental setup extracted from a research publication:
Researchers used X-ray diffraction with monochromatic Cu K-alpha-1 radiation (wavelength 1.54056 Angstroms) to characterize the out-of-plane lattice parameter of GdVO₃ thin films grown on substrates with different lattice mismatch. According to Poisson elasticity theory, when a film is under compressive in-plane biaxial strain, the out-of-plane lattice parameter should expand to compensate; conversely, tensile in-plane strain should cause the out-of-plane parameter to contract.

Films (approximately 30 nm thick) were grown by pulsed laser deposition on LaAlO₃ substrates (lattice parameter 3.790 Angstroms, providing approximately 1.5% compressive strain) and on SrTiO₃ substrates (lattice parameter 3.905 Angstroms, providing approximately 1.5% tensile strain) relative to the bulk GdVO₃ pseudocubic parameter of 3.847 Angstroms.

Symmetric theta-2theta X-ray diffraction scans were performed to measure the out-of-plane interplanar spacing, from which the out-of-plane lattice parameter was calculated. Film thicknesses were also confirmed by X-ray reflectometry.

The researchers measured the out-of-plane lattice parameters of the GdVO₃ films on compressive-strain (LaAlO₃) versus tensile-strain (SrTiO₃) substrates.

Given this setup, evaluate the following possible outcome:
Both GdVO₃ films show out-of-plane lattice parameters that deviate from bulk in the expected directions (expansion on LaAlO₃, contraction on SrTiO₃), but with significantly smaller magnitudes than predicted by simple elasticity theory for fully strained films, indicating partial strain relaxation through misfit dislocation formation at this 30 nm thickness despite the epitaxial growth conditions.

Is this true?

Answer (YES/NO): NO